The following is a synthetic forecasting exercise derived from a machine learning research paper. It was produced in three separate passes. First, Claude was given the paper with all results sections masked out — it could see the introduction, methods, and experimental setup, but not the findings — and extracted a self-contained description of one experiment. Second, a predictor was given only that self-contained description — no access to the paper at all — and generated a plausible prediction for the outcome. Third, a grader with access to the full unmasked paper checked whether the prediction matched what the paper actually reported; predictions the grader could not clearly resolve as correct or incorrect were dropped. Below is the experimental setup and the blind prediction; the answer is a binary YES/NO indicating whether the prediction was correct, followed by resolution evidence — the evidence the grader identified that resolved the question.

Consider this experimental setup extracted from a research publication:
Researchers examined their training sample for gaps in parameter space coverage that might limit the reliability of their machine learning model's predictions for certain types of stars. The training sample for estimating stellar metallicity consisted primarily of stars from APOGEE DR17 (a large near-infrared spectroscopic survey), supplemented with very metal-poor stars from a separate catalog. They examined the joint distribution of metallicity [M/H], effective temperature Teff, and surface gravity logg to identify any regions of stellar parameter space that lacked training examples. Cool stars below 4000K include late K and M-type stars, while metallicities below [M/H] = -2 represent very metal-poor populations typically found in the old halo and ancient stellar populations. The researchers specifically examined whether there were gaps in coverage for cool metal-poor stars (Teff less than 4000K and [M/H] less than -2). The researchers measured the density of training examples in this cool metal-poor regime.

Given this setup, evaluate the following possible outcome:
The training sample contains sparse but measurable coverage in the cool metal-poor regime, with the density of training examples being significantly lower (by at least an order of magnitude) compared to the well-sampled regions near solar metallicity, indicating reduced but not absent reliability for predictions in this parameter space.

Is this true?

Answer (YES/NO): NO